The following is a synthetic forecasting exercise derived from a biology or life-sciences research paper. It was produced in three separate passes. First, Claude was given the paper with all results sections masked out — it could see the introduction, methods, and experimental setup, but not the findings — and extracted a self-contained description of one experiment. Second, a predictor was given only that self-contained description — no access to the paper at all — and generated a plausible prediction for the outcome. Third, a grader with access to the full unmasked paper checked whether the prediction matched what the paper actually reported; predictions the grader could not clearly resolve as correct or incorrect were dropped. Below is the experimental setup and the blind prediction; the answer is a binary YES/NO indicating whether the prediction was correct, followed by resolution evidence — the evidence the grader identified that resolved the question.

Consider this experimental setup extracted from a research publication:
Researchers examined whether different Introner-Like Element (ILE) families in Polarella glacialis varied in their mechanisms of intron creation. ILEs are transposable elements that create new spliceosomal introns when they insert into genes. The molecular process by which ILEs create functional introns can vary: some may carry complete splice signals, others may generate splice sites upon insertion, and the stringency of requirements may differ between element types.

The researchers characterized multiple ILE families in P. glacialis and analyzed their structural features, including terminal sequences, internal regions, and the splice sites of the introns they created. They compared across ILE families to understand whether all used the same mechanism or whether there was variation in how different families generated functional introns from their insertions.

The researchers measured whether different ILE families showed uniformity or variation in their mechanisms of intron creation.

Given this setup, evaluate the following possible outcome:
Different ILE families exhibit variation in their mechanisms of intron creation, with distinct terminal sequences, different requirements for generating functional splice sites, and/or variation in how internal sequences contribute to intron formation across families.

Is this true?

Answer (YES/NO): YES